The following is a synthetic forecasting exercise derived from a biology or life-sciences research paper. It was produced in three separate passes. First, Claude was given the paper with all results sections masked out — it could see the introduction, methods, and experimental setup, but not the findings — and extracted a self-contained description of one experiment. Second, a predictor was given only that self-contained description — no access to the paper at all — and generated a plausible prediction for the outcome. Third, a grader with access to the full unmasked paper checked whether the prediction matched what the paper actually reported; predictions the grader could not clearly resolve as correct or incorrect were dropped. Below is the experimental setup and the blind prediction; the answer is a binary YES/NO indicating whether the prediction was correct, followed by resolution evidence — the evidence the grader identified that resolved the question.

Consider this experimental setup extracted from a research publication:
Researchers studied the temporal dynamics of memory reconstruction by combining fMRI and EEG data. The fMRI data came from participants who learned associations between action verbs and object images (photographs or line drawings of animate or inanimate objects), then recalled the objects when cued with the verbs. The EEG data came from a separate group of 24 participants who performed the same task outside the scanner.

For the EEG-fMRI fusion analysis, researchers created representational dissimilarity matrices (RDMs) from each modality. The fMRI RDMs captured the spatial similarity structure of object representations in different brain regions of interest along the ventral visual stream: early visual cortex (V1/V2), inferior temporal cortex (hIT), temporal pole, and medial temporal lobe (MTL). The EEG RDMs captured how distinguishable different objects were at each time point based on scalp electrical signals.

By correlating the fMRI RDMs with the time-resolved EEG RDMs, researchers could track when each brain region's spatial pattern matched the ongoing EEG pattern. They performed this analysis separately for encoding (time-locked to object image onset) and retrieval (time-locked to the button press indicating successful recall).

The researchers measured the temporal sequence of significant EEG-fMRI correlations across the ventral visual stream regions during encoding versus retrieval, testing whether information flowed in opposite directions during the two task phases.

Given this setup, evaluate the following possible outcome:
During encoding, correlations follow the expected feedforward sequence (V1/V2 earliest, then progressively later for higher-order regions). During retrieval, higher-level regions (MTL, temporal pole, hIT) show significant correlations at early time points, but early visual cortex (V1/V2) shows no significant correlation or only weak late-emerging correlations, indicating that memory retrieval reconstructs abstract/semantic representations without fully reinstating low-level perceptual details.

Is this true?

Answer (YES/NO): NO